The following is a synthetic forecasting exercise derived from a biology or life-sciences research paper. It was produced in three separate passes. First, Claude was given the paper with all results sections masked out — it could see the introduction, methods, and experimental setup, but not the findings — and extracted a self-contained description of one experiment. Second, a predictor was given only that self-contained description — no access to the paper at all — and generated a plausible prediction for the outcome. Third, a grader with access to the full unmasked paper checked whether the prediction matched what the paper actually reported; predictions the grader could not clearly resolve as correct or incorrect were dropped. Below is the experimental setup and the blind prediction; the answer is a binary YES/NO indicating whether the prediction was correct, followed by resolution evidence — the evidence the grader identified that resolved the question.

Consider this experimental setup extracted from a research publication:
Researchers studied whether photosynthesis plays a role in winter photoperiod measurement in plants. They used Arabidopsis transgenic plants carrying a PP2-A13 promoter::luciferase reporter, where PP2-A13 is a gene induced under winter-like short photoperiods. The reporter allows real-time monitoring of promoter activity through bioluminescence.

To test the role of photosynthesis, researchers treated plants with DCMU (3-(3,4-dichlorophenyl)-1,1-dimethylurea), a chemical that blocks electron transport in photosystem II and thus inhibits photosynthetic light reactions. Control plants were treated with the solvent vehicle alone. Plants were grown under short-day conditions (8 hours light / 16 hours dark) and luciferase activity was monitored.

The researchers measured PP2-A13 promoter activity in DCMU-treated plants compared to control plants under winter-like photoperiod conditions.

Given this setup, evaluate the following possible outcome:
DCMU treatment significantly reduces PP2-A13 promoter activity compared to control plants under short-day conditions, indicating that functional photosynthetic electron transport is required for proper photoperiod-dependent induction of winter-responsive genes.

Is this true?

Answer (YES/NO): NO